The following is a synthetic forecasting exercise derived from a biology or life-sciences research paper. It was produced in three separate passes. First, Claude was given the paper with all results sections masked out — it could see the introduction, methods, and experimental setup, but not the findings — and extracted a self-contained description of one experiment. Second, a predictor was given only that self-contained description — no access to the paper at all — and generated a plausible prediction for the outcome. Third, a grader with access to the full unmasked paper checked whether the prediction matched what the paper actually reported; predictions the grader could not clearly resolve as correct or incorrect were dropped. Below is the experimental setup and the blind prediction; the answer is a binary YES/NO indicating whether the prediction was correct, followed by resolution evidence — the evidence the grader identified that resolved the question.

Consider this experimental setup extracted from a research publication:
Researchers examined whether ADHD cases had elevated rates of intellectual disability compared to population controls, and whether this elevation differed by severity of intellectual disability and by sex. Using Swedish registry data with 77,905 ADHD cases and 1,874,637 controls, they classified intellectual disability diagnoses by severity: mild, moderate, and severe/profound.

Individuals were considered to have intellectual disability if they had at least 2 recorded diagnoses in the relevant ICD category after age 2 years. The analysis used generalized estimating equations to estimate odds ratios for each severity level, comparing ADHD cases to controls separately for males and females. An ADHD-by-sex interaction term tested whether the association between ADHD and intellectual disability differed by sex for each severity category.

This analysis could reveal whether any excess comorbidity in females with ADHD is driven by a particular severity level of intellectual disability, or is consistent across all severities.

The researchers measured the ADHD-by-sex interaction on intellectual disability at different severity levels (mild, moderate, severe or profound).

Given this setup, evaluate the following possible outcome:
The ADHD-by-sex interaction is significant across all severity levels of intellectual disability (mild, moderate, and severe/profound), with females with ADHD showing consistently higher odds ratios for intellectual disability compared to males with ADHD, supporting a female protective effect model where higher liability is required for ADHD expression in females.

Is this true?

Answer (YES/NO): NO